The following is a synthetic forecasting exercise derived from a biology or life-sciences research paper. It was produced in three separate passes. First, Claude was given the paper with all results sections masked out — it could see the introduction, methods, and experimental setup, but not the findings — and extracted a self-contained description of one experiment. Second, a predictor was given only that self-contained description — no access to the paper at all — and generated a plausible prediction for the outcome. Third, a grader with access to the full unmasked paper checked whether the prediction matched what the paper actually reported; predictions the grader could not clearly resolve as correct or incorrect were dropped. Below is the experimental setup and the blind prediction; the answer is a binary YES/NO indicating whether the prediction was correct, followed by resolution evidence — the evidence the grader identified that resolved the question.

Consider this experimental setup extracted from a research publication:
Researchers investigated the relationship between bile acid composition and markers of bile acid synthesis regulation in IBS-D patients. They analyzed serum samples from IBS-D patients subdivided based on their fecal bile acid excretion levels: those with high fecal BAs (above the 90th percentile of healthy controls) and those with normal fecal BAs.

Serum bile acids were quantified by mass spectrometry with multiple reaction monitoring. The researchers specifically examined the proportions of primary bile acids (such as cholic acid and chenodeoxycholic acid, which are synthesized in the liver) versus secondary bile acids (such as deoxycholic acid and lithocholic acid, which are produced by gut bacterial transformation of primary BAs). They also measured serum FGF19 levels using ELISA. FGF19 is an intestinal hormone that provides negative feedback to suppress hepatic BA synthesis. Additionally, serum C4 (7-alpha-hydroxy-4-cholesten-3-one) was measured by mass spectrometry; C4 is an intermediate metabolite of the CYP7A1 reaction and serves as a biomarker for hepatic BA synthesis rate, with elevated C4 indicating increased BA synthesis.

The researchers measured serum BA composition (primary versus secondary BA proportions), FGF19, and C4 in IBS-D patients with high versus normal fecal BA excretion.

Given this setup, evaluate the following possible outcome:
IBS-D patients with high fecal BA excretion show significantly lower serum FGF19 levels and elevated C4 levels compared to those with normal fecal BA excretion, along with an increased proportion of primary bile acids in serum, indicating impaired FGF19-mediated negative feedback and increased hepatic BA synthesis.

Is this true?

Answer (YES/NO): NO